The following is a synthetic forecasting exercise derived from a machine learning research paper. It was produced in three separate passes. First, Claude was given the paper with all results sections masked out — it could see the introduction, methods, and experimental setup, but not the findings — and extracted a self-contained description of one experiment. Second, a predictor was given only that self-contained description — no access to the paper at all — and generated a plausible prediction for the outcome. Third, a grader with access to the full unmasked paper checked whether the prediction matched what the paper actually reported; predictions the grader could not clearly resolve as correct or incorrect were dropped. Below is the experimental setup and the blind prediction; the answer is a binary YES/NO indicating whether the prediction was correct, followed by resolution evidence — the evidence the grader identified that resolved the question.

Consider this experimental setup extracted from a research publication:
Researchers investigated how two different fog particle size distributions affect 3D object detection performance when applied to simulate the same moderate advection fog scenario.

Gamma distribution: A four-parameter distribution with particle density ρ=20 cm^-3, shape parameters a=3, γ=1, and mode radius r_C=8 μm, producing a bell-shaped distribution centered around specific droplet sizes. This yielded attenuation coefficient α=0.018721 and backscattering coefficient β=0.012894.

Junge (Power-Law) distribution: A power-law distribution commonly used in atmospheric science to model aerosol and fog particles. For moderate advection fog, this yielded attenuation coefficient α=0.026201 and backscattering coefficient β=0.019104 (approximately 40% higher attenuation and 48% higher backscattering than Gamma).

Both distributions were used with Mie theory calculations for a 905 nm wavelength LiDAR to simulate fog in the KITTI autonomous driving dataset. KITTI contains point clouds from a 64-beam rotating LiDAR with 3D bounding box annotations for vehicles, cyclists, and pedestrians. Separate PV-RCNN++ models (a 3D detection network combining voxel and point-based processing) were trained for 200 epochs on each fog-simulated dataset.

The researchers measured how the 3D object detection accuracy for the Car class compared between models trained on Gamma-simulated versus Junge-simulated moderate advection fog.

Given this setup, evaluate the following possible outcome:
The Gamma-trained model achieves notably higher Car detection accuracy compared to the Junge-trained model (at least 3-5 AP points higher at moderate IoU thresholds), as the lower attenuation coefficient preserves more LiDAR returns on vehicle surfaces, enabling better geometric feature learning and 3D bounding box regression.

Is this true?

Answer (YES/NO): NO